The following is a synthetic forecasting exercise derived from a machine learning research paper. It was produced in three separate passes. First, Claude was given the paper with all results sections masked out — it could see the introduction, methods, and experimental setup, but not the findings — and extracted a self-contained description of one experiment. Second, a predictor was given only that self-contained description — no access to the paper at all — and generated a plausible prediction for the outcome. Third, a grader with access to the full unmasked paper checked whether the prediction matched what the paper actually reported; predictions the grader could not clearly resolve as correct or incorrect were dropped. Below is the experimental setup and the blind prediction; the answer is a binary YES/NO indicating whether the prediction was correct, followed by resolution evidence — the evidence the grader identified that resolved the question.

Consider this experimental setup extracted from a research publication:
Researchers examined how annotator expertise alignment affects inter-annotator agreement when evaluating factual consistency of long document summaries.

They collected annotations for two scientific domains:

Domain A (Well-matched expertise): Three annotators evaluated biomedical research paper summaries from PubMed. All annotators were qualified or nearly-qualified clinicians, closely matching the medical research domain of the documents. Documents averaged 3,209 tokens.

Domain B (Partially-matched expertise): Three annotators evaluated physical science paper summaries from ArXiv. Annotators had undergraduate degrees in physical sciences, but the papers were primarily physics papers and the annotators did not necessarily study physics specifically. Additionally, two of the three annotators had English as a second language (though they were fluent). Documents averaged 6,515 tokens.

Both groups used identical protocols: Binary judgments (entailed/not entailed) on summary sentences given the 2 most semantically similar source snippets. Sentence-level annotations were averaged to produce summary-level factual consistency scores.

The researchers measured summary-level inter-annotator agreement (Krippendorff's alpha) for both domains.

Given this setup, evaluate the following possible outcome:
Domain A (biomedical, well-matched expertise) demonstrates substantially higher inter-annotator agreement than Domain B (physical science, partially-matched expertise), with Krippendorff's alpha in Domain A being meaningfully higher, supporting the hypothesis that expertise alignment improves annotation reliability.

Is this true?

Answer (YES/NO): NO